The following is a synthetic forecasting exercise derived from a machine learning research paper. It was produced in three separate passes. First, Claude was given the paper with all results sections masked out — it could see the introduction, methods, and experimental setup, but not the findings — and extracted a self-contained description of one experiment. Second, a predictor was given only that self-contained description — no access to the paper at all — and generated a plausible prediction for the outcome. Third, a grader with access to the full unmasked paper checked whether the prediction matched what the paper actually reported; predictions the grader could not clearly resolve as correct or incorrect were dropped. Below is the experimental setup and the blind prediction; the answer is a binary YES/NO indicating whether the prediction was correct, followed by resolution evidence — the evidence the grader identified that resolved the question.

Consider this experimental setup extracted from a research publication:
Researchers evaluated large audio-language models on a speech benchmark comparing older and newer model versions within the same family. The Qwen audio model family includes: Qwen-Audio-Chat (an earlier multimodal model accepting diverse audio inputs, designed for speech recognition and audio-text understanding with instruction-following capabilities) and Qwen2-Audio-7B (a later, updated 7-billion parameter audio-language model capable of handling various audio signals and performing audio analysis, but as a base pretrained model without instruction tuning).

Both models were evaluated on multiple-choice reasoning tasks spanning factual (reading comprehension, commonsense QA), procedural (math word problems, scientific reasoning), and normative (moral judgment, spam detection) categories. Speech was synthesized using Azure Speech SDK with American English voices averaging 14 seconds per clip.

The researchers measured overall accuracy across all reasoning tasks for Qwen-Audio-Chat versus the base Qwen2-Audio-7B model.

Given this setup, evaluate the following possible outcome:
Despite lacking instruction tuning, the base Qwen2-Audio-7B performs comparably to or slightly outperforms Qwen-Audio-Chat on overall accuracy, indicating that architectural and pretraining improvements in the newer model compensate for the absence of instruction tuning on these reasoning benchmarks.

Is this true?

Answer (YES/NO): NO